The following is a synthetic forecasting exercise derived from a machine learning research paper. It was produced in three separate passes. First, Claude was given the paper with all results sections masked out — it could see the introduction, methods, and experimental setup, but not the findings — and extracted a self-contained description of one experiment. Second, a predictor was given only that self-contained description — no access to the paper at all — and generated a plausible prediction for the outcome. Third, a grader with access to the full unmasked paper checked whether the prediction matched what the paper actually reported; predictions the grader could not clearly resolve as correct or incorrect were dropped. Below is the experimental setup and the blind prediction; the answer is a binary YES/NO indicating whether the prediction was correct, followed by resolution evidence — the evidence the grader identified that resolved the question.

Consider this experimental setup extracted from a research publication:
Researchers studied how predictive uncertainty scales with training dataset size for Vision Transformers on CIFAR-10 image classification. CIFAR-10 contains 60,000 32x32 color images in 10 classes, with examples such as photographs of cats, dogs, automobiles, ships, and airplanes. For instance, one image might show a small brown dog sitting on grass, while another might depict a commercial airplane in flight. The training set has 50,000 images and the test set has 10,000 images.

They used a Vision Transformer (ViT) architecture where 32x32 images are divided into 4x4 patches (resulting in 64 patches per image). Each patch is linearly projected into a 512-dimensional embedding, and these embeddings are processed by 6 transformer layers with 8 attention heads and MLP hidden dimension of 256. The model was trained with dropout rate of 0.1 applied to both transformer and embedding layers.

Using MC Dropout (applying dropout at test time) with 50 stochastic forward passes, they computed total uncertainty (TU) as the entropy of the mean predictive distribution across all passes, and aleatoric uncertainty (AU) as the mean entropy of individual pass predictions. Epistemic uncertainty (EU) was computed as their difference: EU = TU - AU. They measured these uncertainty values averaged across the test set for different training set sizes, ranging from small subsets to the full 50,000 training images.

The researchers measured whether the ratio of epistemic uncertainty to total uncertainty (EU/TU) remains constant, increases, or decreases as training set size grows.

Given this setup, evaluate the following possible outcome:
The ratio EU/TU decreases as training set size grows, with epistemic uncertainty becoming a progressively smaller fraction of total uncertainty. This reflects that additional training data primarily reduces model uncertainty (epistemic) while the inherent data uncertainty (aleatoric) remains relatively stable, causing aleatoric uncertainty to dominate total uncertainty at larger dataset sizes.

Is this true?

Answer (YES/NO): YES